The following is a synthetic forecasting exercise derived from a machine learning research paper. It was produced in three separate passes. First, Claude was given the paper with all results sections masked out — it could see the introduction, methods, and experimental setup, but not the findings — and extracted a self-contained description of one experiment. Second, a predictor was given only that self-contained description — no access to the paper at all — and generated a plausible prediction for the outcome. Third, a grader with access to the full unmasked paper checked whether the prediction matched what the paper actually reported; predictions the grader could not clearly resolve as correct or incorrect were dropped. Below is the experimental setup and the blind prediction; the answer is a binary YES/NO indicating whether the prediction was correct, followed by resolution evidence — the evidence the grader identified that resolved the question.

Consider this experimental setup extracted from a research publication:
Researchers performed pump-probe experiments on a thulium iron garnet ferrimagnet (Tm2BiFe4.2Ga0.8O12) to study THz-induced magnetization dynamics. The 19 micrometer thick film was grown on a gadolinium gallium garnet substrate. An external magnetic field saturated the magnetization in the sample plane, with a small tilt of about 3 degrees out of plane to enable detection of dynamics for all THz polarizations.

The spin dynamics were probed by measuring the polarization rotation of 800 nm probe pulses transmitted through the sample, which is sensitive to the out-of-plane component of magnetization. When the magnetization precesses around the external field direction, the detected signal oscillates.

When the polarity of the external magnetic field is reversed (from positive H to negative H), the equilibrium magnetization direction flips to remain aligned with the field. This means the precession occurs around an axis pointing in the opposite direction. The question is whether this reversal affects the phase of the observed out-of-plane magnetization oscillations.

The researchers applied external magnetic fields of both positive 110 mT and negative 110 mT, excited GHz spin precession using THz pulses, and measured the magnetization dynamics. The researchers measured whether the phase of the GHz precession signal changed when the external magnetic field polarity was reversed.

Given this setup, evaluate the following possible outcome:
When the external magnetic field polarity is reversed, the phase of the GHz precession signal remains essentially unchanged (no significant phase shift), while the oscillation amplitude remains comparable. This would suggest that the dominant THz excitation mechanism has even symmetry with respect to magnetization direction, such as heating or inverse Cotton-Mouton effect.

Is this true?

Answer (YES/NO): YES